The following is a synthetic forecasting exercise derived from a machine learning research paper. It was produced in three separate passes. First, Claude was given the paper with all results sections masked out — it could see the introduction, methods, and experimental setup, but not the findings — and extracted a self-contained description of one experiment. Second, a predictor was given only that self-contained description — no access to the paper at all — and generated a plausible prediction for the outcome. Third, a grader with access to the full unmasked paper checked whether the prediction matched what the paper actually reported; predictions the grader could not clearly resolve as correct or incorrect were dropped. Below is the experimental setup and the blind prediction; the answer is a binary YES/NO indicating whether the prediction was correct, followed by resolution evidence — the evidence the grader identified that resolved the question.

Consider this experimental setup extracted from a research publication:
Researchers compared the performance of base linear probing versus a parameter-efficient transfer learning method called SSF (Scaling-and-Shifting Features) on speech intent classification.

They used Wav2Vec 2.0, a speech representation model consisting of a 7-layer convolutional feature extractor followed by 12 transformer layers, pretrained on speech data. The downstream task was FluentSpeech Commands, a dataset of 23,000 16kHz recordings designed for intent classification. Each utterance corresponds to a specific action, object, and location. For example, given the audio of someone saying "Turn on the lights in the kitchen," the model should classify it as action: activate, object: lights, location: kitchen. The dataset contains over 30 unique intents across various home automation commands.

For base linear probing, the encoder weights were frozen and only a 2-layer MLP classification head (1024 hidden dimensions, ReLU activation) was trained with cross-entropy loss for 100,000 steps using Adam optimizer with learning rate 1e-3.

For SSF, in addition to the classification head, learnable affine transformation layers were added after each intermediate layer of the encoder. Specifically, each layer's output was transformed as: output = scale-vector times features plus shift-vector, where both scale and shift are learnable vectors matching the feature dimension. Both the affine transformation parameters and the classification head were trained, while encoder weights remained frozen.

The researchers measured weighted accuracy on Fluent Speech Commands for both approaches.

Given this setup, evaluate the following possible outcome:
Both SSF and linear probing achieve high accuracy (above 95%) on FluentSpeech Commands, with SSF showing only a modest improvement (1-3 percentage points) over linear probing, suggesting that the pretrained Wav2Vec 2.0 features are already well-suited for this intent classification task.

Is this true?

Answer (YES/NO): NO